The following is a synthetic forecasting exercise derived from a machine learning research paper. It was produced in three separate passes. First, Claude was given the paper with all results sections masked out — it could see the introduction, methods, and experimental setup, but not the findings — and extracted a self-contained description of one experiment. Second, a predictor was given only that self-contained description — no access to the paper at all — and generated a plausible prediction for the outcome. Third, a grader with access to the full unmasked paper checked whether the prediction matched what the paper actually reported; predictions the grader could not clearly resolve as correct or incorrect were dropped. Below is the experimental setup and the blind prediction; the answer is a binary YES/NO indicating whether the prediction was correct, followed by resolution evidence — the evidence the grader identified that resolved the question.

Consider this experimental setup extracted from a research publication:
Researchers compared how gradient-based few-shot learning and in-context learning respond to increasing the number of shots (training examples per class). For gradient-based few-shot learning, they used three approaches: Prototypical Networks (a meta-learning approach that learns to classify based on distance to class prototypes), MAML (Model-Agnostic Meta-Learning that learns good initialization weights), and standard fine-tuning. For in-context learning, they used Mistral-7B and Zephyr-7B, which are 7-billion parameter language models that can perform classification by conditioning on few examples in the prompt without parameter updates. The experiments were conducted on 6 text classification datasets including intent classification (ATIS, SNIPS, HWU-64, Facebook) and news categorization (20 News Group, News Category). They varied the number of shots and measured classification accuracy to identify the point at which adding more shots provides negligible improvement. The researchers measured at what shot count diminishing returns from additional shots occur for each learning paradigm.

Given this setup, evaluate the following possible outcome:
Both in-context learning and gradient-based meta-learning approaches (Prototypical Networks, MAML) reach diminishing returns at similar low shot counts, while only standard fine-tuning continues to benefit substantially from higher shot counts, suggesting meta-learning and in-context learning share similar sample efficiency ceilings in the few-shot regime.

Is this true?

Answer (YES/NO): NO